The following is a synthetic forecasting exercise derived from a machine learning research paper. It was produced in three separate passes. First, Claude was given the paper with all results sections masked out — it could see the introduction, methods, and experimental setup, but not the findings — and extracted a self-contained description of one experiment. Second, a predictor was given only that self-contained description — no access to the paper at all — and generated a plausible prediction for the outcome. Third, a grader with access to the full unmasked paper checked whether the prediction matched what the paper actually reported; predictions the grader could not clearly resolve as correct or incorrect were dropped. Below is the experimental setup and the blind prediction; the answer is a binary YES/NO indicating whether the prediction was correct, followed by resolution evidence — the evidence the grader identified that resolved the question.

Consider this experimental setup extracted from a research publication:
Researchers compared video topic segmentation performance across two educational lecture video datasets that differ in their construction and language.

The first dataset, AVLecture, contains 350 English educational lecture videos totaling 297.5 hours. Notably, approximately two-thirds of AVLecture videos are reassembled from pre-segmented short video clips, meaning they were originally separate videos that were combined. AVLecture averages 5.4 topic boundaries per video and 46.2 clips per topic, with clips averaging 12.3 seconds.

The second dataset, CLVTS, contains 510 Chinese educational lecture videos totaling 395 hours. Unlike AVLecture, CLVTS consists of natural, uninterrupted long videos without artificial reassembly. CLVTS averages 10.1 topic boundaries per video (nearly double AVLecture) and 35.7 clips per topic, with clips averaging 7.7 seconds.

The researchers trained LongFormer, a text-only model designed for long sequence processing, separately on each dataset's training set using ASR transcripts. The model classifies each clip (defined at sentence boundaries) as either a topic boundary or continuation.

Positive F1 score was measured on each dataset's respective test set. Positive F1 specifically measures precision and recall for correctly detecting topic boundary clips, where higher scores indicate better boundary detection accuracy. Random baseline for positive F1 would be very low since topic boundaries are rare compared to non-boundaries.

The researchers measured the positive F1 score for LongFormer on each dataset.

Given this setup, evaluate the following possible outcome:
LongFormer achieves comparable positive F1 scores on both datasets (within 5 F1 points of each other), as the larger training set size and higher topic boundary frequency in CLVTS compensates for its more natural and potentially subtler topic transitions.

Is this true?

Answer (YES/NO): NO